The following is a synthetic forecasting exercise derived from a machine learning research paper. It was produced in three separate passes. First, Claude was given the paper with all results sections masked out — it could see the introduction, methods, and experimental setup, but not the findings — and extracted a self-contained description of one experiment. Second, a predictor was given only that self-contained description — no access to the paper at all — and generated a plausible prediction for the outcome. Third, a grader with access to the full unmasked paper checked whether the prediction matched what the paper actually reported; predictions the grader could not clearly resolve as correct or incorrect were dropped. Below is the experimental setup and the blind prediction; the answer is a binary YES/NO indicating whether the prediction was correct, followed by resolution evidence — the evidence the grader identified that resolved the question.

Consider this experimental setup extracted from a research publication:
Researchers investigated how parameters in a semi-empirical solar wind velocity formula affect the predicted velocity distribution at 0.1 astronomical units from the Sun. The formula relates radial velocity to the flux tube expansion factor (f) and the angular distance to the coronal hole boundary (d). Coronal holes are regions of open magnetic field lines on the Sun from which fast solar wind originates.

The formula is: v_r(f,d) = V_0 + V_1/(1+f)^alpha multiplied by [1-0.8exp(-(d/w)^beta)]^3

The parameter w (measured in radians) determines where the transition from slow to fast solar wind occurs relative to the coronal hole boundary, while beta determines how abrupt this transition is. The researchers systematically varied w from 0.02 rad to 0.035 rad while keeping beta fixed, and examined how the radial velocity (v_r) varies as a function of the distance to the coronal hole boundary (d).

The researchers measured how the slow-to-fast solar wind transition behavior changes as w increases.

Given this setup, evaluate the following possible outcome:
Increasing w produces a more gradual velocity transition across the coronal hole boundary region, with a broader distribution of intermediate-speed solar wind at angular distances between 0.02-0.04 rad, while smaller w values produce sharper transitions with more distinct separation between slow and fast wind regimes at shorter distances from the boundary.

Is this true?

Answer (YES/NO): NO